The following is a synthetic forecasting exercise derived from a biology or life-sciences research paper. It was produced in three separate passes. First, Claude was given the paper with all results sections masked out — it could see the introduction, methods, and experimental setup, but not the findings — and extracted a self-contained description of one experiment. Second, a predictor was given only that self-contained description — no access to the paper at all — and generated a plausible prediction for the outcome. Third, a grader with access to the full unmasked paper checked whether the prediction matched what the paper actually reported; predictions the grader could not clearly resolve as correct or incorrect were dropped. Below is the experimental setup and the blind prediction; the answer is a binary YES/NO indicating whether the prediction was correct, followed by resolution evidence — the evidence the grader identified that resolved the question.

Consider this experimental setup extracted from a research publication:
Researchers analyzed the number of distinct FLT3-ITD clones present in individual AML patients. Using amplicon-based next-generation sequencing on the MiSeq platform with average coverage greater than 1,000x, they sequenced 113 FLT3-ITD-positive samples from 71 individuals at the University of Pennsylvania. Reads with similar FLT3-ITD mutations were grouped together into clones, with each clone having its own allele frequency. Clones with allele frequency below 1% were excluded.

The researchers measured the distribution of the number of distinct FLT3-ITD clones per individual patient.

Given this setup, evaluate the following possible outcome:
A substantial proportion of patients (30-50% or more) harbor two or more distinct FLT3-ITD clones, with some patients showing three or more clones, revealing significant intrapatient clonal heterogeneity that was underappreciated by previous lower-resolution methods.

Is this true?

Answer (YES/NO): YES